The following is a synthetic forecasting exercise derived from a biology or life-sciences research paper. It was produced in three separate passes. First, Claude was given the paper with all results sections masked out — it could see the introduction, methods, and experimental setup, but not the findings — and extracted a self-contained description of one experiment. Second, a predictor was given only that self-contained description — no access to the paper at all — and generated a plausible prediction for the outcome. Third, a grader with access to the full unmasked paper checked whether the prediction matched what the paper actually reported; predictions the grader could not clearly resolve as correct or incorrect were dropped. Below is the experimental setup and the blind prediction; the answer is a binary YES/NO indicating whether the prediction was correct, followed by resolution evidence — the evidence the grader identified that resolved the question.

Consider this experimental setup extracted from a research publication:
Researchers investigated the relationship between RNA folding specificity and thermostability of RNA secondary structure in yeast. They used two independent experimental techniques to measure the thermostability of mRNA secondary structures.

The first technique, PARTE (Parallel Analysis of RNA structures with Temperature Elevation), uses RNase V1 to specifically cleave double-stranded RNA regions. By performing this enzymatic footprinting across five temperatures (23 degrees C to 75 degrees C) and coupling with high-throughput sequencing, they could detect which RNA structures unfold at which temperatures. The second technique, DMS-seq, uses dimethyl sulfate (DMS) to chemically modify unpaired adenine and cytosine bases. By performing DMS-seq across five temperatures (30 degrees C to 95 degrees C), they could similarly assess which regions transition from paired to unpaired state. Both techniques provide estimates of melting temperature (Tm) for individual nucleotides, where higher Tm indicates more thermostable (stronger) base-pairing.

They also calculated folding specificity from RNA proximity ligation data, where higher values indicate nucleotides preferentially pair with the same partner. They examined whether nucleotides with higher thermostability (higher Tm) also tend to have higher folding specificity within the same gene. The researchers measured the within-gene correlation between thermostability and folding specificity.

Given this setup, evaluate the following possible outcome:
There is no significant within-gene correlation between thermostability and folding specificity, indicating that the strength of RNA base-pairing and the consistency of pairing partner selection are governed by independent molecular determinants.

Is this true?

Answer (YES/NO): YES